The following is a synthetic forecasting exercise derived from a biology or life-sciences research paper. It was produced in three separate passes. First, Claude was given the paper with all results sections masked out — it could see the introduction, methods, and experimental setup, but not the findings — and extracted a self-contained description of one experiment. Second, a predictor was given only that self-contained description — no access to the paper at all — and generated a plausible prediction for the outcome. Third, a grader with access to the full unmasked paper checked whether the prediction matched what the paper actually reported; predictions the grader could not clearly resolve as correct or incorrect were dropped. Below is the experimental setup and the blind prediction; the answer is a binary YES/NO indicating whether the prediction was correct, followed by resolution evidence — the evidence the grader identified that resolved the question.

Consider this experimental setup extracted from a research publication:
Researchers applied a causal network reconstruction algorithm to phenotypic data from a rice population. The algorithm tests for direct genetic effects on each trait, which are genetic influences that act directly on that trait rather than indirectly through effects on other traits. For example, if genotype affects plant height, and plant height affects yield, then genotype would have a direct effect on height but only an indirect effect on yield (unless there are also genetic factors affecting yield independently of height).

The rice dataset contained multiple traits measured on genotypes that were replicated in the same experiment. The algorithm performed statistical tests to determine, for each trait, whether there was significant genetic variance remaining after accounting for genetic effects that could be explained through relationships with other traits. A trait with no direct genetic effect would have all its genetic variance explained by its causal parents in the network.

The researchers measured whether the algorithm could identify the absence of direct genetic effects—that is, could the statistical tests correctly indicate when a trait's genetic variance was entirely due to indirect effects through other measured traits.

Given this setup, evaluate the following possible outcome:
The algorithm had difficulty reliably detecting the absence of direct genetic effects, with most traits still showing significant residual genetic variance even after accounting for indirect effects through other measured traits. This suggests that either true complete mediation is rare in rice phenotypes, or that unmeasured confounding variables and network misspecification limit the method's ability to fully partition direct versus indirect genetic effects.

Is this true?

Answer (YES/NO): NO